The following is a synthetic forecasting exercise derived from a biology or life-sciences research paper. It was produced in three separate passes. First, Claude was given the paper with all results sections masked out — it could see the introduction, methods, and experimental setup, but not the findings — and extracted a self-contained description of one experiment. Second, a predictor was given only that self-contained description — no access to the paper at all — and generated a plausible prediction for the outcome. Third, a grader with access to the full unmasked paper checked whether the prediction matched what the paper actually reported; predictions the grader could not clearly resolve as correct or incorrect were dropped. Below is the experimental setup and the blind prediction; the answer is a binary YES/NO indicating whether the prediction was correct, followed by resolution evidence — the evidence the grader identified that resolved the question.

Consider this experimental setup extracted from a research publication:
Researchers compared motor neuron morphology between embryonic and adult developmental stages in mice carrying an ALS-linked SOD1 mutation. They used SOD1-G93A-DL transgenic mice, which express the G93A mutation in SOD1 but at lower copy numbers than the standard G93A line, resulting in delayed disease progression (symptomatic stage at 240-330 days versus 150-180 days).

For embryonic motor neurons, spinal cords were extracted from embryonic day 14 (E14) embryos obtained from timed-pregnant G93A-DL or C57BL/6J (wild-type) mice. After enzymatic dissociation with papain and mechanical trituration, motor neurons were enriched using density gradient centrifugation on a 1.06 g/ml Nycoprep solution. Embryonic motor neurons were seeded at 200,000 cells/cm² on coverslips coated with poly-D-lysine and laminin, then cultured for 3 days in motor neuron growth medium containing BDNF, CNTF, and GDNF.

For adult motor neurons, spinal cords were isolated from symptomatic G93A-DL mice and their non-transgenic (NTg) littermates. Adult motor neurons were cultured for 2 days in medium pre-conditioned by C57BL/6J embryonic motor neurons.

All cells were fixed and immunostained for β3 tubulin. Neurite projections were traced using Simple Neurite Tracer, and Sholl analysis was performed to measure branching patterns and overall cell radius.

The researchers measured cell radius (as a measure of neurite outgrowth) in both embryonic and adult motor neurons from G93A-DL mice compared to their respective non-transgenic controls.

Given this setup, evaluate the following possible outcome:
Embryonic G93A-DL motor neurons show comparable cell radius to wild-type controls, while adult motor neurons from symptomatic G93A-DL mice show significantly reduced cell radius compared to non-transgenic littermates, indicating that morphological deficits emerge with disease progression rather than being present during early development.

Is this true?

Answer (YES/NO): NO